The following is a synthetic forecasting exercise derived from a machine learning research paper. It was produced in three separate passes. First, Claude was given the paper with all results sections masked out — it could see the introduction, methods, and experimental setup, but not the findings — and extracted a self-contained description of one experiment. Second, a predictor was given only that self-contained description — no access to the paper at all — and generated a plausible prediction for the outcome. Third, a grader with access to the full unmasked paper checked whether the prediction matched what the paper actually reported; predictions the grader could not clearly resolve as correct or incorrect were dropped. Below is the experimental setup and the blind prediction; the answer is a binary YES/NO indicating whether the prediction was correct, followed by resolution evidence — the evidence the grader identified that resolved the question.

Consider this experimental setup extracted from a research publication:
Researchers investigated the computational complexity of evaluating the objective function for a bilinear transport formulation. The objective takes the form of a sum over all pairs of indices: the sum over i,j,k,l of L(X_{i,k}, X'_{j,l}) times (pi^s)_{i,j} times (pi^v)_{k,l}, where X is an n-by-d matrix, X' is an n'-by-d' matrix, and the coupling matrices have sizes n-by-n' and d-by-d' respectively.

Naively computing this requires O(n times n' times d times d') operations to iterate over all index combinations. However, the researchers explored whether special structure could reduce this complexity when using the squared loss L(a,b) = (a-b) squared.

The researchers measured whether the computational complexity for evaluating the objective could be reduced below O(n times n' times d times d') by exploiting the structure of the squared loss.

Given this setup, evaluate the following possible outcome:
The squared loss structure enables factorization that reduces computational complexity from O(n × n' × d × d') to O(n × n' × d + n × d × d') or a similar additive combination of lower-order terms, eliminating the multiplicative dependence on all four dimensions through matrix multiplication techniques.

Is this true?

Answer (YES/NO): NO